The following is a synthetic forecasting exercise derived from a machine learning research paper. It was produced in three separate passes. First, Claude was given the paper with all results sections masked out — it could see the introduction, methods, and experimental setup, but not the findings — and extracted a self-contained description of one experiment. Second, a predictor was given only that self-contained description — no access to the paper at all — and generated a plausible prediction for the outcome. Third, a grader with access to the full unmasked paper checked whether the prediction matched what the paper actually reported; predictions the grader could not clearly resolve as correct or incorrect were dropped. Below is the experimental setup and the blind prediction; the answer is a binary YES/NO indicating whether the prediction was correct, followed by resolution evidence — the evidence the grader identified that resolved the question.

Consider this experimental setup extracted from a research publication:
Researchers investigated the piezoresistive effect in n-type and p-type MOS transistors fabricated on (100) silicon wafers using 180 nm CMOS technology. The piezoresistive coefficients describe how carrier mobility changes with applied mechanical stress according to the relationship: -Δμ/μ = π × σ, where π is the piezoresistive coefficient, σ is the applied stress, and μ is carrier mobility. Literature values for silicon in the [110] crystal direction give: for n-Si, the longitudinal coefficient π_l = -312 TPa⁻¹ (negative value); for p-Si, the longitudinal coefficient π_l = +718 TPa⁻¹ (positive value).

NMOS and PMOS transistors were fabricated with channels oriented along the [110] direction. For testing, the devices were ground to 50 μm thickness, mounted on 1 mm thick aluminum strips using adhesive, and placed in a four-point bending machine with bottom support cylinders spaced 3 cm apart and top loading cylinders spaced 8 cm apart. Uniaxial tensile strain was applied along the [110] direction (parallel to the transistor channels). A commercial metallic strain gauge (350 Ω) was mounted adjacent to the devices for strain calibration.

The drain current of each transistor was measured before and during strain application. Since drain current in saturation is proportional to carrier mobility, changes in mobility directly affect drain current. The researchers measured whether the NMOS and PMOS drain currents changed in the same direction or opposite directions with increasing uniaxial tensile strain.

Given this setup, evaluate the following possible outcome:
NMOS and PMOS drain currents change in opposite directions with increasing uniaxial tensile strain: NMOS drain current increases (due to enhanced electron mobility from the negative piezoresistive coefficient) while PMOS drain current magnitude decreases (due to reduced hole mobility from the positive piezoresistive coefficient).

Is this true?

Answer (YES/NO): YES